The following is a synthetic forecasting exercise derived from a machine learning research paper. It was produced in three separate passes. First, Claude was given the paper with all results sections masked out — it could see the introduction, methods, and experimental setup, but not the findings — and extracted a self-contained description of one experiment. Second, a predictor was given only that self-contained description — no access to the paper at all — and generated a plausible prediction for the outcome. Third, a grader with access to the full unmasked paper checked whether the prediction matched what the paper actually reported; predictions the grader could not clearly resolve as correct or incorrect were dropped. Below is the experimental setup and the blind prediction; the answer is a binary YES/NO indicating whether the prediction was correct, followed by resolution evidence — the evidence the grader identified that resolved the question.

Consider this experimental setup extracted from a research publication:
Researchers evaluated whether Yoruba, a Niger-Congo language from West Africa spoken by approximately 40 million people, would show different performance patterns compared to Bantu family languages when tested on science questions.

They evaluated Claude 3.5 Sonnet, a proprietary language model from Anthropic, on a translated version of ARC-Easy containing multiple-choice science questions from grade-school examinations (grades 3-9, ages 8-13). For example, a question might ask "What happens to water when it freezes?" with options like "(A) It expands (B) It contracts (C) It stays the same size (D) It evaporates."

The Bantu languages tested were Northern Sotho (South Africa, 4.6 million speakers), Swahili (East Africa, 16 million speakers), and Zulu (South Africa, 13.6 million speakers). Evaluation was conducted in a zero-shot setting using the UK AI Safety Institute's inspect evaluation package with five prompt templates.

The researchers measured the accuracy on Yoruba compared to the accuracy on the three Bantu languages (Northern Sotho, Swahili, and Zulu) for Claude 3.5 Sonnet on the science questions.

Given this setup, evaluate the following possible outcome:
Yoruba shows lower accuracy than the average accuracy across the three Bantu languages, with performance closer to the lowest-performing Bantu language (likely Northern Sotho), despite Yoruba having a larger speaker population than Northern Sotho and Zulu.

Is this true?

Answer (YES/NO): YES